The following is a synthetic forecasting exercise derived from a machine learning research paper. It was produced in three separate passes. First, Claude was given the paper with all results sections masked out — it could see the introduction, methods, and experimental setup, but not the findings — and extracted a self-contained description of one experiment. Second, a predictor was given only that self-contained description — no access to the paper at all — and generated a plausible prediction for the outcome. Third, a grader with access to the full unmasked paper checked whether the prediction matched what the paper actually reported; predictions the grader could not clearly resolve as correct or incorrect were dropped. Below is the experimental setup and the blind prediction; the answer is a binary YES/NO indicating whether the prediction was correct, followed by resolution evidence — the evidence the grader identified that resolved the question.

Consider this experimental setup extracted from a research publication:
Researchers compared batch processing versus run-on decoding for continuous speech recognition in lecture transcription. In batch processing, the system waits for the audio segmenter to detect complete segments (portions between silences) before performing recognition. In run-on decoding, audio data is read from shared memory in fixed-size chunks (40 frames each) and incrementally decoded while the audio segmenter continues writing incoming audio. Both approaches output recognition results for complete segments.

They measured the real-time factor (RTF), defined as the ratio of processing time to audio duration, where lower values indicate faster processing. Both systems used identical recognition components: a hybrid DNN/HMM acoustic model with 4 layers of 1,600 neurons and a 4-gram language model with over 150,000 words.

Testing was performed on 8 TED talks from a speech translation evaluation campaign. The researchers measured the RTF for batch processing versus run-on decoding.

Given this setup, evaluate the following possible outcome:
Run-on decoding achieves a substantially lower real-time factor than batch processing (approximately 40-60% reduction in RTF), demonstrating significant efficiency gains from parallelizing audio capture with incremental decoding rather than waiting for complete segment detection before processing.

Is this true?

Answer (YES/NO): NO